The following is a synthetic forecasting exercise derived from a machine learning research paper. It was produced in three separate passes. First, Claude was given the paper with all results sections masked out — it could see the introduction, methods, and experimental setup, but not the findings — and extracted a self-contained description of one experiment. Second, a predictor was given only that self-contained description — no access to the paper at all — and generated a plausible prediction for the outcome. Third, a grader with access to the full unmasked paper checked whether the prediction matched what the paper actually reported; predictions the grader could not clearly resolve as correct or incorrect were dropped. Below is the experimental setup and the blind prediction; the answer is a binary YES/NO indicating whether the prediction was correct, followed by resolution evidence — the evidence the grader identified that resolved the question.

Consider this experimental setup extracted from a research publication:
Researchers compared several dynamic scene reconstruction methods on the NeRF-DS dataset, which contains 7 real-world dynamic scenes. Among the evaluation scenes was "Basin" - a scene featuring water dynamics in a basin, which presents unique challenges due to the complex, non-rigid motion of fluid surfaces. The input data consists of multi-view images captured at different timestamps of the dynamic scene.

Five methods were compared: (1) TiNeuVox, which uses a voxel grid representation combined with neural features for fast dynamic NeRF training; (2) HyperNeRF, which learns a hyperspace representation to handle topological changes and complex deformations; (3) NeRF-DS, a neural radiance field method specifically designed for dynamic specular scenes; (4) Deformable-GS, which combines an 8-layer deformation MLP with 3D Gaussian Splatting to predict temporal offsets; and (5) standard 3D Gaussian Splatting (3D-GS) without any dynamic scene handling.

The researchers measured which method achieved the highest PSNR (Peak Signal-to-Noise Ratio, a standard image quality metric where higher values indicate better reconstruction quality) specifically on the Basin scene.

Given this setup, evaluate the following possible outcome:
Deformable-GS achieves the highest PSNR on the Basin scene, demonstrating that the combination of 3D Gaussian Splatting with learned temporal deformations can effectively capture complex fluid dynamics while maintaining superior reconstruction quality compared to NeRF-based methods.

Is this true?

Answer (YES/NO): NO